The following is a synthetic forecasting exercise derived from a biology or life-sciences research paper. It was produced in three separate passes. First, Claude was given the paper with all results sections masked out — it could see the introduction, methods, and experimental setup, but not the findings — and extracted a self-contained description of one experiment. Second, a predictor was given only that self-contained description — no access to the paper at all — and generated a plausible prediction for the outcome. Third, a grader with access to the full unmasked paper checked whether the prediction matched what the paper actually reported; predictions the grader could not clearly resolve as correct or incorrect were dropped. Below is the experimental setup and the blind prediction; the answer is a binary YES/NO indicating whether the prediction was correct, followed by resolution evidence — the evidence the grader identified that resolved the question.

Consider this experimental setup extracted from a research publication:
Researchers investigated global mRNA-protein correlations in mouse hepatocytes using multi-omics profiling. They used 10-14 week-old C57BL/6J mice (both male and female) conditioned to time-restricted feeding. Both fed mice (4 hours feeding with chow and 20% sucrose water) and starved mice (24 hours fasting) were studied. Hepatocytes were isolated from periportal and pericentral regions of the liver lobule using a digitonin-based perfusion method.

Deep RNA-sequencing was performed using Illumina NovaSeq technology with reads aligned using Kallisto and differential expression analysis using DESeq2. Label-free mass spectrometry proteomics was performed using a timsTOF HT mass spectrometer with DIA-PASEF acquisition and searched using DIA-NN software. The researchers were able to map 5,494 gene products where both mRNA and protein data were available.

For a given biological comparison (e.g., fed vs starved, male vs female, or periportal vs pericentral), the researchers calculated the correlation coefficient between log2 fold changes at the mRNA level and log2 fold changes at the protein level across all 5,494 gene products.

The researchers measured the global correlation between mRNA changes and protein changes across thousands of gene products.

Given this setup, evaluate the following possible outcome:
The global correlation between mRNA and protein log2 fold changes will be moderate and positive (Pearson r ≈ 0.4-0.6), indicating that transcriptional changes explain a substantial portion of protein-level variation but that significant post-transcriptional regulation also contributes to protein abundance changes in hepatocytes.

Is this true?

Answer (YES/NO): NO